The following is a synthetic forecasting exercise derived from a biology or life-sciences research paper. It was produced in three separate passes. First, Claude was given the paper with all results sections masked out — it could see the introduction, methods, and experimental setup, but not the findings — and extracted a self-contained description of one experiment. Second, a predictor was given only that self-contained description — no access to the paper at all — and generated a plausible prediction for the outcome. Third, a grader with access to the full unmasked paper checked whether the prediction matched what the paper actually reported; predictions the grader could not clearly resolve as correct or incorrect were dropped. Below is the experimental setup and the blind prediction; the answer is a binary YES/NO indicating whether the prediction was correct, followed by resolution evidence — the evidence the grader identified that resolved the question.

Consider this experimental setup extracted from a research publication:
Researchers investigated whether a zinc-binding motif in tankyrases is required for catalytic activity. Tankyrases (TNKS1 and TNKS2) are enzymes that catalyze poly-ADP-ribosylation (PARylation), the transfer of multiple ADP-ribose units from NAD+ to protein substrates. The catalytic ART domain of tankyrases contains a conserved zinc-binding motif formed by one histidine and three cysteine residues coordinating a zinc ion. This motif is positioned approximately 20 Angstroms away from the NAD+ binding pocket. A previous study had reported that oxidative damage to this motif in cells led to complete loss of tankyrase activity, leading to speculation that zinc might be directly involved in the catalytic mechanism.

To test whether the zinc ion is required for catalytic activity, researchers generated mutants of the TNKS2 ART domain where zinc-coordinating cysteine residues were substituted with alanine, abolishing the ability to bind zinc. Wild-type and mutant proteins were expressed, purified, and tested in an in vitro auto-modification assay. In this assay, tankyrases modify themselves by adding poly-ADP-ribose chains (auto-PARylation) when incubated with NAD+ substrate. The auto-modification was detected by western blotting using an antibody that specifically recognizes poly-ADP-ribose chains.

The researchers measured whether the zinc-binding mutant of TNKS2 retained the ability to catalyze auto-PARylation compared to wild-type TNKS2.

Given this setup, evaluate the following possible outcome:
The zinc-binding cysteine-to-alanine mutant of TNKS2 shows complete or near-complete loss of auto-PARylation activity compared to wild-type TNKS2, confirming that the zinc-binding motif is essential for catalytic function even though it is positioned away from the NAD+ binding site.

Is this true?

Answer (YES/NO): NO